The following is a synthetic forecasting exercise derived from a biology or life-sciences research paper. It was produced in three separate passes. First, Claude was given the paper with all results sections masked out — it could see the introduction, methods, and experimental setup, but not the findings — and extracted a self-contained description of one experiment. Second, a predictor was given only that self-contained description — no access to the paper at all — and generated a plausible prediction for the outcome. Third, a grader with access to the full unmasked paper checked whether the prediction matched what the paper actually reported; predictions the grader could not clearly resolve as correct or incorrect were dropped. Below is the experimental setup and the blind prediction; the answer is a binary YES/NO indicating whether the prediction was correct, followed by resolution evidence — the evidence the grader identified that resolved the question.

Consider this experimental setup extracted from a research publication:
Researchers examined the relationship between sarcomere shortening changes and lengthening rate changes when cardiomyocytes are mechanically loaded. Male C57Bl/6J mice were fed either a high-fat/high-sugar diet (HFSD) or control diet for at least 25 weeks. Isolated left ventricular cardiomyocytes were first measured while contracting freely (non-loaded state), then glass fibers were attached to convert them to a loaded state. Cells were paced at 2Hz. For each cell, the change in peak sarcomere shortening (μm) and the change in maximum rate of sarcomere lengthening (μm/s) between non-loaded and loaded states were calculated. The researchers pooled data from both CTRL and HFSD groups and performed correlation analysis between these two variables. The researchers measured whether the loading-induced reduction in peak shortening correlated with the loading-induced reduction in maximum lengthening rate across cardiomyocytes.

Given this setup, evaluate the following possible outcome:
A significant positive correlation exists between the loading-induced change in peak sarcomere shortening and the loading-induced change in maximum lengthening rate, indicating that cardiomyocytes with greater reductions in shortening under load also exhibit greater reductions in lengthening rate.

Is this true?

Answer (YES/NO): YES